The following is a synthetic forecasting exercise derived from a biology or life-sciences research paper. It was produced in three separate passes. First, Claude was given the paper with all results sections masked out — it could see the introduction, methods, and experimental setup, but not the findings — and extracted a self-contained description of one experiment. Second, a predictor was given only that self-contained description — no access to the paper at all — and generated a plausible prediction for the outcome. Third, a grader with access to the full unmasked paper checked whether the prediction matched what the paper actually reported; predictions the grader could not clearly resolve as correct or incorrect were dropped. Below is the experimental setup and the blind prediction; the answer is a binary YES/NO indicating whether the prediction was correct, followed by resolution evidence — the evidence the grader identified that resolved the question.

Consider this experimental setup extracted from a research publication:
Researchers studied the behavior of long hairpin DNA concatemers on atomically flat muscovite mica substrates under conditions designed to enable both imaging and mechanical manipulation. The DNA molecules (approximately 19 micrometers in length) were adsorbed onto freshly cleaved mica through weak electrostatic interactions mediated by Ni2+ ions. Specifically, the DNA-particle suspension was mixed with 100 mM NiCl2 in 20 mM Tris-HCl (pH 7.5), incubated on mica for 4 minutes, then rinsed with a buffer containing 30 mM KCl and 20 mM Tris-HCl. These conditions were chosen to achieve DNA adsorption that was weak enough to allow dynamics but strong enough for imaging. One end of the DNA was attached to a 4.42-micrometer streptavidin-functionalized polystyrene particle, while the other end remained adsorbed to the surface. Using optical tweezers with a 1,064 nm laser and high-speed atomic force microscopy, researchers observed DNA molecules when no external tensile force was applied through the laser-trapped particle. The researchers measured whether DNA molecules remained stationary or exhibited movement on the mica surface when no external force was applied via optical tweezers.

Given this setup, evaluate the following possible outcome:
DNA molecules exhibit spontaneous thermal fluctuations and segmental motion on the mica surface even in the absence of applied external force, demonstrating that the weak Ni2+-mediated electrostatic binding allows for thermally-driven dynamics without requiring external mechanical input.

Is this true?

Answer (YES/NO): YES